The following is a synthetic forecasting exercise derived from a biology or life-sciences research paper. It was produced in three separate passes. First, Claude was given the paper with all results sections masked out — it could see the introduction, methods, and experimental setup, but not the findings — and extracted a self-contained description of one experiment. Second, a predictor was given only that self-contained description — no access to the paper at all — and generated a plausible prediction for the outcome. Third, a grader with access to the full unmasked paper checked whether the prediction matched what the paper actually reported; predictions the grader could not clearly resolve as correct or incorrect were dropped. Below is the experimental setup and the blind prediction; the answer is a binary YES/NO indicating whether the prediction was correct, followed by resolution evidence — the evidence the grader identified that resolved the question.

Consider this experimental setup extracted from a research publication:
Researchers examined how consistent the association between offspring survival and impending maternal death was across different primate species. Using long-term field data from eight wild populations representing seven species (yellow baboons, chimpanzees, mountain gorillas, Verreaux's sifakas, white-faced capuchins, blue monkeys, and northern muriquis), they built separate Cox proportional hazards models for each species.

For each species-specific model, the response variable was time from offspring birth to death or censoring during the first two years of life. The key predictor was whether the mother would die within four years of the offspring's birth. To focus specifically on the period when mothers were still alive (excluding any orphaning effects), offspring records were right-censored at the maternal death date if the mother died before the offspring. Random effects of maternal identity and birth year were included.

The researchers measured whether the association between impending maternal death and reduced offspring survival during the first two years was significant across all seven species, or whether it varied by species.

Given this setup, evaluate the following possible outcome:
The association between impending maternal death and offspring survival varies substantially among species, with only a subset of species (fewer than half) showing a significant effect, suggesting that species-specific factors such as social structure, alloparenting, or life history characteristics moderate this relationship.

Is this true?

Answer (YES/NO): NO